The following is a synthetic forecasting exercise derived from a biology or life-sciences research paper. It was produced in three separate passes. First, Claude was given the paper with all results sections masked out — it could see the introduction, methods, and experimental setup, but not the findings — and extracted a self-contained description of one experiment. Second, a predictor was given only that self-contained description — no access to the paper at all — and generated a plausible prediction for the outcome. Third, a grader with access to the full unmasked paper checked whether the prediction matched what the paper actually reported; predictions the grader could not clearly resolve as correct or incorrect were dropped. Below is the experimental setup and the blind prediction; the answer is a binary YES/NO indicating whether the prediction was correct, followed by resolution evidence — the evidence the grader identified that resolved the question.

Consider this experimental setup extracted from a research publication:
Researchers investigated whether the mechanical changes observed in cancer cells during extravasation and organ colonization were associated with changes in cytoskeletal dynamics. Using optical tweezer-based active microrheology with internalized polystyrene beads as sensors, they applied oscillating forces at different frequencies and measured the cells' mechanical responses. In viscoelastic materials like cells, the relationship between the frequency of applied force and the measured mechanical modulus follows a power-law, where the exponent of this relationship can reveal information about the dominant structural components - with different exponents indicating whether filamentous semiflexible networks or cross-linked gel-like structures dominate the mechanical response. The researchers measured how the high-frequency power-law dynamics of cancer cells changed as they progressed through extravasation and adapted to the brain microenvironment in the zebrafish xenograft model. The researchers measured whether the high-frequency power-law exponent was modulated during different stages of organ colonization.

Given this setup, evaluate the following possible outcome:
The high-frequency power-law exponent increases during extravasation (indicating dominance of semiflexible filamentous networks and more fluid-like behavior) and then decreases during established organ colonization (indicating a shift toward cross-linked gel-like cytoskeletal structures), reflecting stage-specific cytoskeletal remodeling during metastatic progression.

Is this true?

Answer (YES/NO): NO